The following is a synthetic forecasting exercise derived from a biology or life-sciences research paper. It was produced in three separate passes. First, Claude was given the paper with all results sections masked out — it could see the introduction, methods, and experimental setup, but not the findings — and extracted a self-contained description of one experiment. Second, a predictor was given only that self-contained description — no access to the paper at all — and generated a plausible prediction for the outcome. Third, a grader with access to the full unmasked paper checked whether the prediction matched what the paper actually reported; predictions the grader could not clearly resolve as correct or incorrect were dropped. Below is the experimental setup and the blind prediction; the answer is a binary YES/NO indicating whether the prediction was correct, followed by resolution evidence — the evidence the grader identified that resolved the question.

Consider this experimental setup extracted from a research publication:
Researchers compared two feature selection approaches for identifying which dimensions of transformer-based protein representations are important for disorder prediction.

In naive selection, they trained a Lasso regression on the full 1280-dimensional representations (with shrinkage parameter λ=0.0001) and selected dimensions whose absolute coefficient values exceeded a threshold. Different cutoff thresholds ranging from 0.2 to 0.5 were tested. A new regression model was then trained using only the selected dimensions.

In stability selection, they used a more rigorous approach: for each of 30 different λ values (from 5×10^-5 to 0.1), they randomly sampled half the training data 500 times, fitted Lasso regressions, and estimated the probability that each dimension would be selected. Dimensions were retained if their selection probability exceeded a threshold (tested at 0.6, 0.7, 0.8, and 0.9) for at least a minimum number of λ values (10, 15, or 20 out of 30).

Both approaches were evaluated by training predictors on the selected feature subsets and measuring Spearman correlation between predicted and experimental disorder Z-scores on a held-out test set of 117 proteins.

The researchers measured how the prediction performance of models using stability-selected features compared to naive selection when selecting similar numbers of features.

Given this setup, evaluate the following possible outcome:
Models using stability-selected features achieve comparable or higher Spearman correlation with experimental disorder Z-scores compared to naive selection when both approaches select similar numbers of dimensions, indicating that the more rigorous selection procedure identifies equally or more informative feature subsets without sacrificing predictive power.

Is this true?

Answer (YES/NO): YES